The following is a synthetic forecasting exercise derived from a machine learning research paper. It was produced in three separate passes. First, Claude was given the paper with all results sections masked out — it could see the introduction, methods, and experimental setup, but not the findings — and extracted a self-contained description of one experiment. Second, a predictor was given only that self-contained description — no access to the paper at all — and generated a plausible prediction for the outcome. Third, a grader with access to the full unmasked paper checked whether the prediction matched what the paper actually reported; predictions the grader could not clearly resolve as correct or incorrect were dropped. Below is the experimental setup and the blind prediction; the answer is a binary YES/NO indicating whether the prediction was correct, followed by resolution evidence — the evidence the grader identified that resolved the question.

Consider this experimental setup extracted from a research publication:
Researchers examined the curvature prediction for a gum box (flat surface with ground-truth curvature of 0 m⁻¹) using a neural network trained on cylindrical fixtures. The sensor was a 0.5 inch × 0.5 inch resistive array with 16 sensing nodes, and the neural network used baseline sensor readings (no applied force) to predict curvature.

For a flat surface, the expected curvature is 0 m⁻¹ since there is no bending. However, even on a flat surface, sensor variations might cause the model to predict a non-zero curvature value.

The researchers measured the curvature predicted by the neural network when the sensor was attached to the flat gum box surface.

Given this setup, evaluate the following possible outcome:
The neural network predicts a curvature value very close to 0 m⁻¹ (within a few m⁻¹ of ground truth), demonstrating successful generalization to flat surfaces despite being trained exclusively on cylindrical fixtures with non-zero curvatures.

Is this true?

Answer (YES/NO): NO